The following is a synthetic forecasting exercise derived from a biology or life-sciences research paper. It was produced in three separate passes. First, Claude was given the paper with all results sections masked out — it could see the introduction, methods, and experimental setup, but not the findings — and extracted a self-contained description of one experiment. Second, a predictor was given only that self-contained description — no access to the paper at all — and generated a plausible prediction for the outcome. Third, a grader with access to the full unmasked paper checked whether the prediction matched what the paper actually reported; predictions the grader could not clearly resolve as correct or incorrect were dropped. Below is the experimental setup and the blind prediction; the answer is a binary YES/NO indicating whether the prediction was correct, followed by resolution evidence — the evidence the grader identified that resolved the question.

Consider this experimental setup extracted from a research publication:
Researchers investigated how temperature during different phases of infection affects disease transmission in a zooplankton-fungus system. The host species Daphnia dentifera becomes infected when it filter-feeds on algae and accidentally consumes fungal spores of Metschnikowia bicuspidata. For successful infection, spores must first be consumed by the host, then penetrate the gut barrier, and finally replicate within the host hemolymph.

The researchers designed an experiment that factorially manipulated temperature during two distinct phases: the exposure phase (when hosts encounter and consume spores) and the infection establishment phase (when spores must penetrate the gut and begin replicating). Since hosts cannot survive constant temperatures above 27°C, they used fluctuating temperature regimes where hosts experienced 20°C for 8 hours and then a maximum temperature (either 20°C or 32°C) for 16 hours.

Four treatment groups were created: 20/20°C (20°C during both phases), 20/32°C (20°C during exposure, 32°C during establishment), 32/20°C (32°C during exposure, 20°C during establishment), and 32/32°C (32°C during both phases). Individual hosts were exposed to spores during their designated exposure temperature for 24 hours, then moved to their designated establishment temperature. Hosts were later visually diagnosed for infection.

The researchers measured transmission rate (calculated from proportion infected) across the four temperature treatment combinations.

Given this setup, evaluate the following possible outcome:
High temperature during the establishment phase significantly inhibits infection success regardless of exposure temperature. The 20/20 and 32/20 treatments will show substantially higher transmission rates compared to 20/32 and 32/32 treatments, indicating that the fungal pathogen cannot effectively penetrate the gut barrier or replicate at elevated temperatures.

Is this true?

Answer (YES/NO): NO